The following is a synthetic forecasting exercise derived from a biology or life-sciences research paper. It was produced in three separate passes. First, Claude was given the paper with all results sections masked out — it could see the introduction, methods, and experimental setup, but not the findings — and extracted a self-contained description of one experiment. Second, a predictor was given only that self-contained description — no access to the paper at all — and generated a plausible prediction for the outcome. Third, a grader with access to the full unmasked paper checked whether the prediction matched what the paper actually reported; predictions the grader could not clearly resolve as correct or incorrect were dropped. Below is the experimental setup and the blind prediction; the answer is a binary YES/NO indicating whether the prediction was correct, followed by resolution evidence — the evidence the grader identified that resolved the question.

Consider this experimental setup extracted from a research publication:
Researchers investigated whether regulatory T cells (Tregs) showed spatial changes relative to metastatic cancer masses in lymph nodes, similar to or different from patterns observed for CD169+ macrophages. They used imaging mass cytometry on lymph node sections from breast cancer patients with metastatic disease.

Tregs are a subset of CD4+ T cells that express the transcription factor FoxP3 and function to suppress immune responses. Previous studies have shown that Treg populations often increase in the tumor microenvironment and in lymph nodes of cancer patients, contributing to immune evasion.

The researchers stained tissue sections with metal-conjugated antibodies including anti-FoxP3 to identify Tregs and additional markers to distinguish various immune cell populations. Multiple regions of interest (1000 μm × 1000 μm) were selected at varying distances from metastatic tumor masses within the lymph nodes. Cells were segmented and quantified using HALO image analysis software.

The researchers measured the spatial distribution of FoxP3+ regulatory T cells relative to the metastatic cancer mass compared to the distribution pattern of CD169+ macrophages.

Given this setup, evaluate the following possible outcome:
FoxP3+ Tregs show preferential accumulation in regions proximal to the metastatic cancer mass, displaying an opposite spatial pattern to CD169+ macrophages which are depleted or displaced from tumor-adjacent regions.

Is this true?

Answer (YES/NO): YES